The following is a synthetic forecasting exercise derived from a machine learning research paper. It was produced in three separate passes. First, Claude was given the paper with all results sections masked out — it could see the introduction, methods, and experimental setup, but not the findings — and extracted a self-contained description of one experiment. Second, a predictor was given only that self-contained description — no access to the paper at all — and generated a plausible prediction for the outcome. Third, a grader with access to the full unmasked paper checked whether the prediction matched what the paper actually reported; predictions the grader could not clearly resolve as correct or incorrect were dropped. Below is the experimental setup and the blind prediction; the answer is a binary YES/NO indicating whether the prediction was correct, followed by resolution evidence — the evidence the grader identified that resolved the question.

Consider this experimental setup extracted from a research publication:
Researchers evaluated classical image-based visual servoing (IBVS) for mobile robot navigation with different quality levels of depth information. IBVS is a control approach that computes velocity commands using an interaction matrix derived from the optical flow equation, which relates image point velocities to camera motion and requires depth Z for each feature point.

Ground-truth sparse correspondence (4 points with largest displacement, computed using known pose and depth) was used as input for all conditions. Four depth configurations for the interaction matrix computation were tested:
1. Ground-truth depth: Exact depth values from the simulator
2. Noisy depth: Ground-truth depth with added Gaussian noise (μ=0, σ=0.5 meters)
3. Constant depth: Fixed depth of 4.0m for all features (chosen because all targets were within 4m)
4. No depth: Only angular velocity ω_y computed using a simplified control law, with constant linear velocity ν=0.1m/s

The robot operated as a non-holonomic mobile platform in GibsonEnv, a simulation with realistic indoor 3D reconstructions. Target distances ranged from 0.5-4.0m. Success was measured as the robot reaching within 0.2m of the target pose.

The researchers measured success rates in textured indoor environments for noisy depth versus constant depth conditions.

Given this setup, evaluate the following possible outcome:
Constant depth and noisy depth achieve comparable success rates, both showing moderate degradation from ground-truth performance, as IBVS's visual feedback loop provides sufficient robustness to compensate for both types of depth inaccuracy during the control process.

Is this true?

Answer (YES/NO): NO